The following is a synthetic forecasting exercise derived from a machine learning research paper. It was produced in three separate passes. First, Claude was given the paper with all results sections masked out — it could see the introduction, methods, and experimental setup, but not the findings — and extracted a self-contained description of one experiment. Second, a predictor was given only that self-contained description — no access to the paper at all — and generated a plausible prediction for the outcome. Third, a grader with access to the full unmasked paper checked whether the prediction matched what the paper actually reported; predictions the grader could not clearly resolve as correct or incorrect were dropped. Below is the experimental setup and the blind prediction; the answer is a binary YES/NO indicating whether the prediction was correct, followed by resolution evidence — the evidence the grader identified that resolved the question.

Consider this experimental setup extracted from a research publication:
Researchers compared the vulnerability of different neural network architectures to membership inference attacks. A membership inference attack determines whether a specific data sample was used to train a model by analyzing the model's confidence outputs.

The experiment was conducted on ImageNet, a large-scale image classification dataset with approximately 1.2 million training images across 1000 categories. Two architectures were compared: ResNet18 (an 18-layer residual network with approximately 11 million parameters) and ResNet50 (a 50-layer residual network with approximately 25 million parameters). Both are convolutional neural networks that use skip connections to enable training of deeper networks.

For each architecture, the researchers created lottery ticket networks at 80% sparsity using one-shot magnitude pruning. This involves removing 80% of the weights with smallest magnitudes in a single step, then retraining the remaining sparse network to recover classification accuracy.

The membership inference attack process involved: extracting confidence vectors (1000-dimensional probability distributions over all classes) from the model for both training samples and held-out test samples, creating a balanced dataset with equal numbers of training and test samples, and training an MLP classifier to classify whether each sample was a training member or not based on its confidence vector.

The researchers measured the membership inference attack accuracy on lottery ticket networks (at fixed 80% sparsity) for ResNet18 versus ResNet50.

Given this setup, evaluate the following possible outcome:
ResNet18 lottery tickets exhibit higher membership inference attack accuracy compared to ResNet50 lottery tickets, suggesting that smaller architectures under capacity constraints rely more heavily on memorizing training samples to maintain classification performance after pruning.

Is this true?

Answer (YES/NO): NO